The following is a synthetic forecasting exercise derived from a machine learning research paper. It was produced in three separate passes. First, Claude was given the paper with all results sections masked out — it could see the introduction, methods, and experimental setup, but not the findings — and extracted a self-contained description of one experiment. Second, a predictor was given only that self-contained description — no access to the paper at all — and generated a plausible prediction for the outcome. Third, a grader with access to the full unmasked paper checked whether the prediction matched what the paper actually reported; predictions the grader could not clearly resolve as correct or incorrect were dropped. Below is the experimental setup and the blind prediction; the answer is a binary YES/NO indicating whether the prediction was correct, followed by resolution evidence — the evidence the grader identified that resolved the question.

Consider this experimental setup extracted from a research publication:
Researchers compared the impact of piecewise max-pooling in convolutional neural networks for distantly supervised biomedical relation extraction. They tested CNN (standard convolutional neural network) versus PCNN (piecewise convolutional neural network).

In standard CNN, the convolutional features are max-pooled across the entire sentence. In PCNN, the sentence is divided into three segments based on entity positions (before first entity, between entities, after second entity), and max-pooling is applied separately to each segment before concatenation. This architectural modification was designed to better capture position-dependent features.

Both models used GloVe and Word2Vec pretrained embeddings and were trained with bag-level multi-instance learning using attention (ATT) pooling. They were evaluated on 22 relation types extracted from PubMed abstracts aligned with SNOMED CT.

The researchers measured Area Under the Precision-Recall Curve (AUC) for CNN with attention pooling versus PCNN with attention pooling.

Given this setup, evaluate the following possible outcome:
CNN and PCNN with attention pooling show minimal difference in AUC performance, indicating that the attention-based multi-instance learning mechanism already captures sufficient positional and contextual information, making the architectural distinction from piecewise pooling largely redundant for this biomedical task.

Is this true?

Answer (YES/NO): NO